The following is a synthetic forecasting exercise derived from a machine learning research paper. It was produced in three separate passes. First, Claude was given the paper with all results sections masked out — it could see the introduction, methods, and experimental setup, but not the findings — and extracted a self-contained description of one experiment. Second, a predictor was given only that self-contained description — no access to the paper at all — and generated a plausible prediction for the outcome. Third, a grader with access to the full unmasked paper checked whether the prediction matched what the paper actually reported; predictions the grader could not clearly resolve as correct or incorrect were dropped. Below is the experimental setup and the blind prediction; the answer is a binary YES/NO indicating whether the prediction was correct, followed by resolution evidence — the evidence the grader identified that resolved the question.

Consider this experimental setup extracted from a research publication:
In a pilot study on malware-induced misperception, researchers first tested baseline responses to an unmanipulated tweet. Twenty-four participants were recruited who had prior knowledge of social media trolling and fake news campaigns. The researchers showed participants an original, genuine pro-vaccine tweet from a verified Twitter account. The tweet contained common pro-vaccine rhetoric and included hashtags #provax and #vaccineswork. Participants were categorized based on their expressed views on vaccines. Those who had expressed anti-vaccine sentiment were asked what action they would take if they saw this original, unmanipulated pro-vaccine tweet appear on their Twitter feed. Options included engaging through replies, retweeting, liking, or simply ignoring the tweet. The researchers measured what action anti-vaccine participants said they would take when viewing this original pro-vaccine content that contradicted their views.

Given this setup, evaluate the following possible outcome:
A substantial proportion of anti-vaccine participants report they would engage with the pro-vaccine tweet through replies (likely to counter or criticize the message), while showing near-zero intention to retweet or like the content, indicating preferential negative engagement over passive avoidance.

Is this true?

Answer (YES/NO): NO